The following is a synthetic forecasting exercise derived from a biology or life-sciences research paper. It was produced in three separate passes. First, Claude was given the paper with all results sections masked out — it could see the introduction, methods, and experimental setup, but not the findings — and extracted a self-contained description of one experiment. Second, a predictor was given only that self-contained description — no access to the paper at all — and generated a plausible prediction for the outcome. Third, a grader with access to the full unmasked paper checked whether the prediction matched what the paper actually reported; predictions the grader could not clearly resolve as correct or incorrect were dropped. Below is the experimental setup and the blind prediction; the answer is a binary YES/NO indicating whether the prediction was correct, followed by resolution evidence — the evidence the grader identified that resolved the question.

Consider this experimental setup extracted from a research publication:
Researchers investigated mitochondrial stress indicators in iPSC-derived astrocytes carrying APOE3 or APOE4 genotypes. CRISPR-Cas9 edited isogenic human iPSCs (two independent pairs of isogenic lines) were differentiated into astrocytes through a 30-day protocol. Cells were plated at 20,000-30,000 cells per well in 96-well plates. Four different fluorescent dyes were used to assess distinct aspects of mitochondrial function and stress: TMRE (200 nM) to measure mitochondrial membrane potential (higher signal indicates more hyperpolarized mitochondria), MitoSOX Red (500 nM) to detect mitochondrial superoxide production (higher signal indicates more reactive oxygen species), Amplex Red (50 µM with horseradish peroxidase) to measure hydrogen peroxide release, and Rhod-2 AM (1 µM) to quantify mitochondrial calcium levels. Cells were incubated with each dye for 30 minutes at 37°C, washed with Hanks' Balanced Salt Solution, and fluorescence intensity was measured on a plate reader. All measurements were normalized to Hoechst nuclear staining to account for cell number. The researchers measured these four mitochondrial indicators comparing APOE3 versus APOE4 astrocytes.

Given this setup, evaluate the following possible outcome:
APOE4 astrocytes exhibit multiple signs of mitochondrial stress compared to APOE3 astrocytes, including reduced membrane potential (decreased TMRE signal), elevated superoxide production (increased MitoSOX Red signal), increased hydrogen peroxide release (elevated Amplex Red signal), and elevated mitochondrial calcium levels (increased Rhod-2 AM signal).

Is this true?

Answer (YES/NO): NO